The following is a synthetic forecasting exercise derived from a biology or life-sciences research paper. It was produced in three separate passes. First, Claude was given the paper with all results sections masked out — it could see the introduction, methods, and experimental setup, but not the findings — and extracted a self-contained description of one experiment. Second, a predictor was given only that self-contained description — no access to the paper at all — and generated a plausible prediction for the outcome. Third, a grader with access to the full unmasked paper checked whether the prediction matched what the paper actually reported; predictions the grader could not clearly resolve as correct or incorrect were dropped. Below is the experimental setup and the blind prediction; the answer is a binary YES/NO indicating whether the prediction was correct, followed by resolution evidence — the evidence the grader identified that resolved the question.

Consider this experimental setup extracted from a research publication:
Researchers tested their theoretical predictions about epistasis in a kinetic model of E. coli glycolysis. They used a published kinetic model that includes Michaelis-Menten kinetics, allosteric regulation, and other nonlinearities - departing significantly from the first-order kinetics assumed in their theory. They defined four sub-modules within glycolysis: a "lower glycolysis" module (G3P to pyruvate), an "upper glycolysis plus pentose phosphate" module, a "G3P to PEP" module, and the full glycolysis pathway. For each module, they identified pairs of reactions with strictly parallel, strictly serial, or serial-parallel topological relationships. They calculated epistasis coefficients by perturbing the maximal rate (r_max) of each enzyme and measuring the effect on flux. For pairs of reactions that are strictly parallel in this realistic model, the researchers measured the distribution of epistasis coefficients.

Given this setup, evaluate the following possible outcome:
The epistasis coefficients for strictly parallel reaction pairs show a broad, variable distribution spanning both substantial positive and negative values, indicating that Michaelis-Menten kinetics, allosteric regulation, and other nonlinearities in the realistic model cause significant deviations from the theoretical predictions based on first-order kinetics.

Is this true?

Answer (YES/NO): NO